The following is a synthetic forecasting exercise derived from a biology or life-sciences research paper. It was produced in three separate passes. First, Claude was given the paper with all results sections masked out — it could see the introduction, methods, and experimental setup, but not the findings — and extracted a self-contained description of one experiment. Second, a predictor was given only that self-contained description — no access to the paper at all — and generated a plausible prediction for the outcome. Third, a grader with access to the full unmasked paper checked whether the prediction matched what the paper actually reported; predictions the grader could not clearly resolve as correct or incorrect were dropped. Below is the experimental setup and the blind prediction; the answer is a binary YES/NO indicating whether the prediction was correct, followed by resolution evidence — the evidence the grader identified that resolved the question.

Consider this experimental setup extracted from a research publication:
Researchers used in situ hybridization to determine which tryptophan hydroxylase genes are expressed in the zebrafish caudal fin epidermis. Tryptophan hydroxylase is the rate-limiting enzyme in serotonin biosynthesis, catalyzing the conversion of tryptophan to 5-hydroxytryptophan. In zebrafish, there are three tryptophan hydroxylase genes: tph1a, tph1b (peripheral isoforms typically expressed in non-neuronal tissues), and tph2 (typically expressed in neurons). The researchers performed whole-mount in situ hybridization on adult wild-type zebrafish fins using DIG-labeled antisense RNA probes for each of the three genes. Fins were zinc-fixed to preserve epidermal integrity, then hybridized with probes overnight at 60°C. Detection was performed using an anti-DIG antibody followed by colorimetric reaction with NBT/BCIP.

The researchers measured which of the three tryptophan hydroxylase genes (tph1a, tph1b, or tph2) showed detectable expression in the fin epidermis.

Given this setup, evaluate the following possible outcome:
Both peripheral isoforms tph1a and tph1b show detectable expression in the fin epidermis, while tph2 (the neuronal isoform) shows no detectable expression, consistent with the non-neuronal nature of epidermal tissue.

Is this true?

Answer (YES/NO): NO